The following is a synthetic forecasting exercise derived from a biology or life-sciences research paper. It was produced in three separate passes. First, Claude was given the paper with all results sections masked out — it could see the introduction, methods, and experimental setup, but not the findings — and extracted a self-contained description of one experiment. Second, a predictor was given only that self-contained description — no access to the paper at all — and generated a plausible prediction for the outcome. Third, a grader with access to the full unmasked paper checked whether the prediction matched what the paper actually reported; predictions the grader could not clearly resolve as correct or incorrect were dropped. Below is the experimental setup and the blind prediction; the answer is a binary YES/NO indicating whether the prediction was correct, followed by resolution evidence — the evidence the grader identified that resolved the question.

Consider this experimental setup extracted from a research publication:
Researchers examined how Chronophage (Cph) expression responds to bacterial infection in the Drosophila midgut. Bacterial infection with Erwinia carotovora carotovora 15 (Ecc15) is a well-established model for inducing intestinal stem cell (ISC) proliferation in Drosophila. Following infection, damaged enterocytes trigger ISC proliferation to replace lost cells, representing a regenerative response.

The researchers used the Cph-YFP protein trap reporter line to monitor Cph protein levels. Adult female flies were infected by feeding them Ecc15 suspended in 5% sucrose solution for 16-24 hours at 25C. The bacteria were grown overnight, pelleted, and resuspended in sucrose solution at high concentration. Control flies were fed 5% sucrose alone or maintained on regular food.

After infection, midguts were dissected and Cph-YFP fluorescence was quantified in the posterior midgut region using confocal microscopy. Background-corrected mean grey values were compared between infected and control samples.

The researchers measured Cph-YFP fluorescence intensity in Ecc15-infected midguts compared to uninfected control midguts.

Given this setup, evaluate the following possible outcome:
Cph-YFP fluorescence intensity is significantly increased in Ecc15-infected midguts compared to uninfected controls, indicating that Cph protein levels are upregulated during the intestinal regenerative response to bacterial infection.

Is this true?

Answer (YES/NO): YES